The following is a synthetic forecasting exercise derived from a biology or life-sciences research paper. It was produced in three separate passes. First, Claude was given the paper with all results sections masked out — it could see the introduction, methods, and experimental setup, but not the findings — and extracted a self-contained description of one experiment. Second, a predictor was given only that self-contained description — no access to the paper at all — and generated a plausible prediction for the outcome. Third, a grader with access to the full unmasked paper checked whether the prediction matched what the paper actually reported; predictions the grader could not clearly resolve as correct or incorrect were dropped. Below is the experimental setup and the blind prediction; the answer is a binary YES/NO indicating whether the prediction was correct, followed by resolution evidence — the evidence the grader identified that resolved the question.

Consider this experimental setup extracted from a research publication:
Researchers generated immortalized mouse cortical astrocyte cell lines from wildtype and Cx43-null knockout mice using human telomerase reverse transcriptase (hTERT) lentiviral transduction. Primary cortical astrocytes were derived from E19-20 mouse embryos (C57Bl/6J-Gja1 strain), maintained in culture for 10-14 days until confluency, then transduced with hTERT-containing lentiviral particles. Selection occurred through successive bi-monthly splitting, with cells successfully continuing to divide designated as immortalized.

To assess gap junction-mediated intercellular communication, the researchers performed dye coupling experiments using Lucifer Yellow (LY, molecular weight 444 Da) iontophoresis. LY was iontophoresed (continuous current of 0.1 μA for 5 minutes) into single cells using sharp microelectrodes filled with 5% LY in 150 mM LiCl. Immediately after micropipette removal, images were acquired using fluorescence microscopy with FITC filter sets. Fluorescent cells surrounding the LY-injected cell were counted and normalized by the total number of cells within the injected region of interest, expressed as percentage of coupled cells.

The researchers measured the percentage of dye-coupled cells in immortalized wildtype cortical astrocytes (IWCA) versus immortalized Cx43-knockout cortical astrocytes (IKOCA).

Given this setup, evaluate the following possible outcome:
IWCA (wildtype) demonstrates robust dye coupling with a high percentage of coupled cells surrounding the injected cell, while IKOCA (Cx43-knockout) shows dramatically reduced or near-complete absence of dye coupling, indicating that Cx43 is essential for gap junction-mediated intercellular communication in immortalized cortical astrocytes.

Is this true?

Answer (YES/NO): YES